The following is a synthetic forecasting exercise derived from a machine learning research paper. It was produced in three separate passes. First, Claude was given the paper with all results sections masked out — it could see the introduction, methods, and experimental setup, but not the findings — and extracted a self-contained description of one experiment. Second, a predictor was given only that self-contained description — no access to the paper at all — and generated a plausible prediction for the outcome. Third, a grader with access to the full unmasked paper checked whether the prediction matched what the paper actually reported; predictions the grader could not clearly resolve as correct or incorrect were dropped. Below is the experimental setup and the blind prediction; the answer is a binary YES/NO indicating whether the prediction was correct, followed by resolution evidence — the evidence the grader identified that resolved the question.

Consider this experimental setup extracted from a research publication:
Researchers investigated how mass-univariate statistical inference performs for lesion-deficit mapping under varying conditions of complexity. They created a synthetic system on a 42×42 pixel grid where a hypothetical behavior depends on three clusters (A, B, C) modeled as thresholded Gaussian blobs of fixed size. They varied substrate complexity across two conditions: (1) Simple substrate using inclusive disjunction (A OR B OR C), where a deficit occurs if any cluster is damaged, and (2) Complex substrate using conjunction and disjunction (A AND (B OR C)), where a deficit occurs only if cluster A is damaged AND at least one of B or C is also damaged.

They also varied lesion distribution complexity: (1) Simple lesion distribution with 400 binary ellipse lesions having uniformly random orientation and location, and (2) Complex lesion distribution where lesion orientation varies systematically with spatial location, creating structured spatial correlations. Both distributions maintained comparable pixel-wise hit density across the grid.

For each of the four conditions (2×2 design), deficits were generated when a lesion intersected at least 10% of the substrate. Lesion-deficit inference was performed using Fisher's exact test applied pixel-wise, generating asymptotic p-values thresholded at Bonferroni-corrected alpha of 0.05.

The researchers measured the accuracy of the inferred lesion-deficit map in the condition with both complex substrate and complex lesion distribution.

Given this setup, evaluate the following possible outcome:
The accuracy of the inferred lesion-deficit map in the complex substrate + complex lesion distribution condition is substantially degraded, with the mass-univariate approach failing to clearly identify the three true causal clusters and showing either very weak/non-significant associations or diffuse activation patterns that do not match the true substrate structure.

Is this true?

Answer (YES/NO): NO